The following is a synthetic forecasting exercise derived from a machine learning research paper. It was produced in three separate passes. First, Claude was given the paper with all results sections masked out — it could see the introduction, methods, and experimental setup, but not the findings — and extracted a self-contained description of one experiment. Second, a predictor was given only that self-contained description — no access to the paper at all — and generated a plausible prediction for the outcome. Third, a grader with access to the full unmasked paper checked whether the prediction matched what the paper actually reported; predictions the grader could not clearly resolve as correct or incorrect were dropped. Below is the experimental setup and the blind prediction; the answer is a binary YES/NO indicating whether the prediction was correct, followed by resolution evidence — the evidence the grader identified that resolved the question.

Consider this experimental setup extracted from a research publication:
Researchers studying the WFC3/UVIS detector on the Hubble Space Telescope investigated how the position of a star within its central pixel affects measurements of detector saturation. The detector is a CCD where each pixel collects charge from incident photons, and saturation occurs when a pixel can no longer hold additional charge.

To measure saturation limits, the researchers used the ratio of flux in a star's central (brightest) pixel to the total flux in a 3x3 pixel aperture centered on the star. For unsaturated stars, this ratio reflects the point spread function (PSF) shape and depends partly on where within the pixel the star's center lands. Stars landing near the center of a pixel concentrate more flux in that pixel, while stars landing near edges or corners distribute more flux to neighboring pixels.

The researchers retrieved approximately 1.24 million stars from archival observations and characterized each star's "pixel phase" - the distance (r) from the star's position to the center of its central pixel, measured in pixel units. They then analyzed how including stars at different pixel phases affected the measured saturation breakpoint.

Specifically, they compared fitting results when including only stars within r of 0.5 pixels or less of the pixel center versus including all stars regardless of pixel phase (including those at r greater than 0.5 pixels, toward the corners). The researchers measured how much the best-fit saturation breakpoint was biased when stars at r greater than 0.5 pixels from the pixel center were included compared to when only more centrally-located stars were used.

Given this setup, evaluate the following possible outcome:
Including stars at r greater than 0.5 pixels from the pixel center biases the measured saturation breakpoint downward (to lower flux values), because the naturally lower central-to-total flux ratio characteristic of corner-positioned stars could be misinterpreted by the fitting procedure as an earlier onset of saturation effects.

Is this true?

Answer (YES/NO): YES